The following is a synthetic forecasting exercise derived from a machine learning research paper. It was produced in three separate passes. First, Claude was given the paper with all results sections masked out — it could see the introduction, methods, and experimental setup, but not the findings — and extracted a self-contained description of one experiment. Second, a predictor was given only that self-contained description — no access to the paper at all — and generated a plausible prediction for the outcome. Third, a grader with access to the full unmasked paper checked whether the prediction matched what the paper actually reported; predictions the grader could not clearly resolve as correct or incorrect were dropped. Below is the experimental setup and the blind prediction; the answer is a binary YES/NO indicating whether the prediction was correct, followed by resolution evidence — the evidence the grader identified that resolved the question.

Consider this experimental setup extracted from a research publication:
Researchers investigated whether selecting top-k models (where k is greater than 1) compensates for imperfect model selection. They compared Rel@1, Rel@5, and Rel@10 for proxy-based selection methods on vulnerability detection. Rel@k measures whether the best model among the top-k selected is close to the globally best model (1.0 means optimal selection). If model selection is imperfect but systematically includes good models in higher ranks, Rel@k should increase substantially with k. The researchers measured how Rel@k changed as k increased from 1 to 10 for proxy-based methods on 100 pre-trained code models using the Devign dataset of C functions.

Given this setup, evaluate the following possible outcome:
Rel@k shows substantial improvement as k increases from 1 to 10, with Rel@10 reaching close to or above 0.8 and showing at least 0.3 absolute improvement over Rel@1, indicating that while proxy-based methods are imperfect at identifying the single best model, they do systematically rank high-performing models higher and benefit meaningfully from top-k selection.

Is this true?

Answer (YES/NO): YES